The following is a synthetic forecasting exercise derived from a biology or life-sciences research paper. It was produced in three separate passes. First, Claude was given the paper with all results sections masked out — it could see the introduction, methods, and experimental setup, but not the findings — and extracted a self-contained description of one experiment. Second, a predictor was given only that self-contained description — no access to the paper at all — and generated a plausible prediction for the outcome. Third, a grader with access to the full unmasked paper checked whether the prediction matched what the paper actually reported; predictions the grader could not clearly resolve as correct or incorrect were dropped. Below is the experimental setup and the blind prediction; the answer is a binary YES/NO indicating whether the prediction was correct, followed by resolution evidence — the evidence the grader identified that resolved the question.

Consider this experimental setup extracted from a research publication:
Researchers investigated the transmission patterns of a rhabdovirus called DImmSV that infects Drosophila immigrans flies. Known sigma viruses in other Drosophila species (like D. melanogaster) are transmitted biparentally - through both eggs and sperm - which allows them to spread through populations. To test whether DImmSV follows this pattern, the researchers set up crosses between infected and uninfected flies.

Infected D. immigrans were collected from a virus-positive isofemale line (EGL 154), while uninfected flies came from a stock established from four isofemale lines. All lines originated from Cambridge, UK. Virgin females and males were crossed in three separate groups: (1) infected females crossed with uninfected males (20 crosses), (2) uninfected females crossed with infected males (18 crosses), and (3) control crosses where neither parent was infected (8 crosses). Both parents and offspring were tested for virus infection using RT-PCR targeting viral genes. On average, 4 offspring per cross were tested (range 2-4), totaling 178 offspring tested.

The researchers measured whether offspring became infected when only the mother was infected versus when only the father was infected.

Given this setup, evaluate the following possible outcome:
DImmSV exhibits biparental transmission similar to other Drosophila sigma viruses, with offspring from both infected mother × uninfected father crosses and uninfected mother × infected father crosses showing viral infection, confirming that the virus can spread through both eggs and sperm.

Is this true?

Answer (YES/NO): YES